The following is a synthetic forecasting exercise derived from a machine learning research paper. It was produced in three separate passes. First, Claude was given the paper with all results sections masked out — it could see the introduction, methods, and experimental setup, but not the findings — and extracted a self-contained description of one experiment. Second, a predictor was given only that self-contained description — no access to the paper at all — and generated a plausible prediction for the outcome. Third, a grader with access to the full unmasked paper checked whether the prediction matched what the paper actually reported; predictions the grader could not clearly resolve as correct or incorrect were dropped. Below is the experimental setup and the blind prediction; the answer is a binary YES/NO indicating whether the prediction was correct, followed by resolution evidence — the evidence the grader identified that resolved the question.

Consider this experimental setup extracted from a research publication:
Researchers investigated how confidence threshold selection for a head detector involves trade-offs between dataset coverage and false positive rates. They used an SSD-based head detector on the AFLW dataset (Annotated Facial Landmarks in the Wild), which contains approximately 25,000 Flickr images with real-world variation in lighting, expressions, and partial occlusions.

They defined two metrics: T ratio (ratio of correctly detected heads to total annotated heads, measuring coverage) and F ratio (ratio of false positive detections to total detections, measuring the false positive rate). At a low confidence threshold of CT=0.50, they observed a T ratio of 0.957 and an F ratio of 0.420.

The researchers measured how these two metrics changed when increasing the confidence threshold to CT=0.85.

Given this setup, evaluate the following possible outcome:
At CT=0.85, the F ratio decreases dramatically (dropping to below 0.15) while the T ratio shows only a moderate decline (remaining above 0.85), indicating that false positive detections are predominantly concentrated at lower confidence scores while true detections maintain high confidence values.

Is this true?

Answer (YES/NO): NO